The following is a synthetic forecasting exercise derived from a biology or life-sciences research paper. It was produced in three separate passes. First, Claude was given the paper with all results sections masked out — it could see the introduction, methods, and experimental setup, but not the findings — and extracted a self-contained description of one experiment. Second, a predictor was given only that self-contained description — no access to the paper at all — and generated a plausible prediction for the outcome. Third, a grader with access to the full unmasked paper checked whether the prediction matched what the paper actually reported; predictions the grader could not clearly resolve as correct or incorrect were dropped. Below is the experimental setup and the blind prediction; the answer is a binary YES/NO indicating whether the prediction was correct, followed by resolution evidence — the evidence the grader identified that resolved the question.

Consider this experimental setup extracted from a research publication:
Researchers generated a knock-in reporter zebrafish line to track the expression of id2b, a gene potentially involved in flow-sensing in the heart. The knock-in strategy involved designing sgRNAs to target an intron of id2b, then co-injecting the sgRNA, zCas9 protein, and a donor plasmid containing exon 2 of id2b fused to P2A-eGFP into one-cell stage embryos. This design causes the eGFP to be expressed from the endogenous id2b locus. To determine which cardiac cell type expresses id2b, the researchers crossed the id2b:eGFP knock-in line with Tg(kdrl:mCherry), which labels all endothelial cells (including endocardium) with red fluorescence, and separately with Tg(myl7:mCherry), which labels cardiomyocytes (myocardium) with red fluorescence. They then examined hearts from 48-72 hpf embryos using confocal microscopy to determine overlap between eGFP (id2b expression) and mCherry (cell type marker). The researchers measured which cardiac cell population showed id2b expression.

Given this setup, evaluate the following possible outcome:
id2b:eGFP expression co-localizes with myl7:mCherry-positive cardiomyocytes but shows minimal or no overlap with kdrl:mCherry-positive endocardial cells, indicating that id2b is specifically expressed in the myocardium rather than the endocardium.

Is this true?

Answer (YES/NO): NO